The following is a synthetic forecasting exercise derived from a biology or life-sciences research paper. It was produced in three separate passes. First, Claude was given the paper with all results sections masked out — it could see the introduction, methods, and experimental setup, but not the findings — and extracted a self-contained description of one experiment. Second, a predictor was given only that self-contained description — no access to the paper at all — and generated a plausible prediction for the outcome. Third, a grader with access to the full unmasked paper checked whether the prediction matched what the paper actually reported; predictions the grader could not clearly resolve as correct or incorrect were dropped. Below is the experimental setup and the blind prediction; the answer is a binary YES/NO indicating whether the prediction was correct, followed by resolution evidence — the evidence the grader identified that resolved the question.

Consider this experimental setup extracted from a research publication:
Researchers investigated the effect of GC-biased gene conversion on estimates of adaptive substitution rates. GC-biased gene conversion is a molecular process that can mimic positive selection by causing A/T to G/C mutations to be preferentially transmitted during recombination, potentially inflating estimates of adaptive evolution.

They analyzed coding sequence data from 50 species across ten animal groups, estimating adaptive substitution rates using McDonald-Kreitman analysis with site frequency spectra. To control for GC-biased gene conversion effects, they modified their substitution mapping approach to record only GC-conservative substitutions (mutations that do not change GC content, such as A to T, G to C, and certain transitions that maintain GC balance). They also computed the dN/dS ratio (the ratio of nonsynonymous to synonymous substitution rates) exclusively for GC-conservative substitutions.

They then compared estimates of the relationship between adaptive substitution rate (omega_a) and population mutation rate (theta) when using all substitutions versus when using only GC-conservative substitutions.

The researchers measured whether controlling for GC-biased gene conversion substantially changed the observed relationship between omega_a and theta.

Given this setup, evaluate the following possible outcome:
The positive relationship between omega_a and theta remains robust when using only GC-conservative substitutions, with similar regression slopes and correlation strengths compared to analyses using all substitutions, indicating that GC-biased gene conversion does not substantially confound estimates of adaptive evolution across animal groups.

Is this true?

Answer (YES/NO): NO